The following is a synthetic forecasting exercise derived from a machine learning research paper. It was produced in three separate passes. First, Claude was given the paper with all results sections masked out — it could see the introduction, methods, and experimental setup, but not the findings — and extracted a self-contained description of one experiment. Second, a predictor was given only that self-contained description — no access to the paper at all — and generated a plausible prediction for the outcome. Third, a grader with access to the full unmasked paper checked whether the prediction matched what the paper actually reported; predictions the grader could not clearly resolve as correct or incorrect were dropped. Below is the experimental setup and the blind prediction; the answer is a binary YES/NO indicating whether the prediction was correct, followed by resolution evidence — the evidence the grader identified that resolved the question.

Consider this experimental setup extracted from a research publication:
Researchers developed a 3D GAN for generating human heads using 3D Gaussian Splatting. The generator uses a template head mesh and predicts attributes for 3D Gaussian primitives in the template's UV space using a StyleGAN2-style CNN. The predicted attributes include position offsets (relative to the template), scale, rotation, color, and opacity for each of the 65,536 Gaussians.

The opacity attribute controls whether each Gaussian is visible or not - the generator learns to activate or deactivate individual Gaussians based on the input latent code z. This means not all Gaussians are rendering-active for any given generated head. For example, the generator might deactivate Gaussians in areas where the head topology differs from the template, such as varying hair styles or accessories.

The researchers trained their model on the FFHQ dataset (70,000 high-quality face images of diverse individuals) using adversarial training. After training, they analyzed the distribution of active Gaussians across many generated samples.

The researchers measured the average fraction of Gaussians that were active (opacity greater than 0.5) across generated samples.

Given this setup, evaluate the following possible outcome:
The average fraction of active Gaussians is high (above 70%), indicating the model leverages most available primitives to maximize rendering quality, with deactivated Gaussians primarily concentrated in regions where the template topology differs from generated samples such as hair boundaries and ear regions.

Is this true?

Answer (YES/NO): NO